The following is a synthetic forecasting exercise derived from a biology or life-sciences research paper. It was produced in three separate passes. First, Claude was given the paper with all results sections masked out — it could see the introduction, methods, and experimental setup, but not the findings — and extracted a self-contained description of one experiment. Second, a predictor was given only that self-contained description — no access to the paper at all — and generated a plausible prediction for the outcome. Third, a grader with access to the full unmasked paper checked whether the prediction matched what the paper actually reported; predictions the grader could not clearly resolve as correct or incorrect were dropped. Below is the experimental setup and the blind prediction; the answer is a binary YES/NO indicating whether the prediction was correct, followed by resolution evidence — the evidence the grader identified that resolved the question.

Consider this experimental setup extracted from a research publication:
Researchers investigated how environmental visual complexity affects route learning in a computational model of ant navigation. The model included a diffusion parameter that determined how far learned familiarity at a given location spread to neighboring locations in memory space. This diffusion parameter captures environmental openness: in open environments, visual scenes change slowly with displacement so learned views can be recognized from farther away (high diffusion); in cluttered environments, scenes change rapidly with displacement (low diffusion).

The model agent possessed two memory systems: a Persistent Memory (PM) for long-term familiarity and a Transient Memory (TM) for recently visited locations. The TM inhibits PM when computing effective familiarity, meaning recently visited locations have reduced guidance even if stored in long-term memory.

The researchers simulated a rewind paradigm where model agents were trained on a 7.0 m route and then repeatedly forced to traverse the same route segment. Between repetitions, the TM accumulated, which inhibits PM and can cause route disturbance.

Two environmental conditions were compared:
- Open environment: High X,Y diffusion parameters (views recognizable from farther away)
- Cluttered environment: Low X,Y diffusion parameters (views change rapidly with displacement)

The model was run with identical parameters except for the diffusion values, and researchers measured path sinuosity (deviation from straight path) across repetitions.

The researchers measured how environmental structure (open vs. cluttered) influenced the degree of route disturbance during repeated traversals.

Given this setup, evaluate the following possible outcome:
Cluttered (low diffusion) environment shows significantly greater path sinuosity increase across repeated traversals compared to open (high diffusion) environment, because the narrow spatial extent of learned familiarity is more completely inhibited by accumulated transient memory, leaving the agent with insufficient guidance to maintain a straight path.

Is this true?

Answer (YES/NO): NO